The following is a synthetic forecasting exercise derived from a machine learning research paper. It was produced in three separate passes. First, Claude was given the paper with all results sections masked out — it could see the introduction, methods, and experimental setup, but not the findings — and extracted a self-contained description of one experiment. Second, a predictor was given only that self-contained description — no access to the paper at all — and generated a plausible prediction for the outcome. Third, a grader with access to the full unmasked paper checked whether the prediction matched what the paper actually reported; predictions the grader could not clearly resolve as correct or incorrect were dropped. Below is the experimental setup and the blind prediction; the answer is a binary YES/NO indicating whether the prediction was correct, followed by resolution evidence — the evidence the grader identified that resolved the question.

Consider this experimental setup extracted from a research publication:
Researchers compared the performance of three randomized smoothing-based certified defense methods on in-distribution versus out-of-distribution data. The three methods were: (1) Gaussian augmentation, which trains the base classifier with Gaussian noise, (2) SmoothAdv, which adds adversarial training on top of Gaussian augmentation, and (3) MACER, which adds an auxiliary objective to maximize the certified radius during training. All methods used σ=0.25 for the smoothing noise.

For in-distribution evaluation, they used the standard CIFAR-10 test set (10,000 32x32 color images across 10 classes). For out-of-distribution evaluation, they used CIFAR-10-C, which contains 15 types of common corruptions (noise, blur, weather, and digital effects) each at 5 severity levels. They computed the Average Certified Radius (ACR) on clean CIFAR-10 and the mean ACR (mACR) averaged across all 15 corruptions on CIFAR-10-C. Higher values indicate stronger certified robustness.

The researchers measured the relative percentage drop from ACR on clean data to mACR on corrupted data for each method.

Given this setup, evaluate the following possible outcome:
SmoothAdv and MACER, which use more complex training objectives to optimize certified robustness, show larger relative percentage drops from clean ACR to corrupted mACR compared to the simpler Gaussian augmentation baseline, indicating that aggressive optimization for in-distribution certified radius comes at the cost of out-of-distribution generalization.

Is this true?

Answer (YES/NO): NO